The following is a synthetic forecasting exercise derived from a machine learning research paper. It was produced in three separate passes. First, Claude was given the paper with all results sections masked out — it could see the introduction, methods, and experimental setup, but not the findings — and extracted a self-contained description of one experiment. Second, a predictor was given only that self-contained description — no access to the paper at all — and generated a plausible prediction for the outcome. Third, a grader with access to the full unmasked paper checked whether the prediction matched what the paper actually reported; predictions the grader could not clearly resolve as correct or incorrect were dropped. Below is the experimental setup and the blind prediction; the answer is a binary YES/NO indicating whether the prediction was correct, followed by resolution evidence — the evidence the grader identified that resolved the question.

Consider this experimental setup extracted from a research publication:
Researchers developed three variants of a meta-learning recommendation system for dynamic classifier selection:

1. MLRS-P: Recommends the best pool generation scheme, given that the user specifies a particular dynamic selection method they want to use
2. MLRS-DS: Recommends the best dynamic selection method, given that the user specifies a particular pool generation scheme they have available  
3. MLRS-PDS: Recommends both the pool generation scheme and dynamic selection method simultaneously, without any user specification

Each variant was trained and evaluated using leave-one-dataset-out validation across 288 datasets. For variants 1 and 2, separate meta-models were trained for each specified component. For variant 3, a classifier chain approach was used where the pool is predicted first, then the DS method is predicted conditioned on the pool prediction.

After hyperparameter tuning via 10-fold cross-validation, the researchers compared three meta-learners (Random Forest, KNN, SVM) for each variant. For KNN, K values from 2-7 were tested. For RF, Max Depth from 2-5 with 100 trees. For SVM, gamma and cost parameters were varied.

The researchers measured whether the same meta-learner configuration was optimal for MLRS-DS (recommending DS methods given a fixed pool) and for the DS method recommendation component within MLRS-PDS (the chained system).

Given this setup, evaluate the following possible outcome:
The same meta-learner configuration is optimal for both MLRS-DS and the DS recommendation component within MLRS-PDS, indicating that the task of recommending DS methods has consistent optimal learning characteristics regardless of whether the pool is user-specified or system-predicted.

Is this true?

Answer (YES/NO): YES